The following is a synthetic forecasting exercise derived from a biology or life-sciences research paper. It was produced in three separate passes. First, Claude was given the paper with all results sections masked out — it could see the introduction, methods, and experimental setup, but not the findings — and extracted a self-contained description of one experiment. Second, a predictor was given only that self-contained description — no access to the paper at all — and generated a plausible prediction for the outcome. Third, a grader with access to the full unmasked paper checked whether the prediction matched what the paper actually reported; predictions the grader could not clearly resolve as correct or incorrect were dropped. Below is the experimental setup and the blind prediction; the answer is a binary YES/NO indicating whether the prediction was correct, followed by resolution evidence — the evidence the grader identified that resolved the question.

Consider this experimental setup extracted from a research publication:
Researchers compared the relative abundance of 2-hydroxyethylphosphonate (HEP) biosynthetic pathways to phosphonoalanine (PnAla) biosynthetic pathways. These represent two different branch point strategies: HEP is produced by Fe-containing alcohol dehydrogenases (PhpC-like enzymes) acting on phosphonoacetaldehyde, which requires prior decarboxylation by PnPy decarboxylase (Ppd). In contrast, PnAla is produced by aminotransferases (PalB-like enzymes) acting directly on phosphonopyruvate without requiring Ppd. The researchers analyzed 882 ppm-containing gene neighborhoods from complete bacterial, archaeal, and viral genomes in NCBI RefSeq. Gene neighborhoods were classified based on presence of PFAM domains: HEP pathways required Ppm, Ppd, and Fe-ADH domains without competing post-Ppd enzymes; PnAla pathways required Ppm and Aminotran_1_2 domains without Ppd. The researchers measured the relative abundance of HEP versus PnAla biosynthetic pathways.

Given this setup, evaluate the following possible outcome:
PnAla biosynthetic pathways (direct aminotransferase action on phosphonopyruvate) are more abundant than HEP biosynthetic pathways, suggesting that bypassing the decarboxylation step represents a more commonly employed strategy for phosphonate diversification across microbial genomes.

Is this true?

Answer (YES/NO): YES